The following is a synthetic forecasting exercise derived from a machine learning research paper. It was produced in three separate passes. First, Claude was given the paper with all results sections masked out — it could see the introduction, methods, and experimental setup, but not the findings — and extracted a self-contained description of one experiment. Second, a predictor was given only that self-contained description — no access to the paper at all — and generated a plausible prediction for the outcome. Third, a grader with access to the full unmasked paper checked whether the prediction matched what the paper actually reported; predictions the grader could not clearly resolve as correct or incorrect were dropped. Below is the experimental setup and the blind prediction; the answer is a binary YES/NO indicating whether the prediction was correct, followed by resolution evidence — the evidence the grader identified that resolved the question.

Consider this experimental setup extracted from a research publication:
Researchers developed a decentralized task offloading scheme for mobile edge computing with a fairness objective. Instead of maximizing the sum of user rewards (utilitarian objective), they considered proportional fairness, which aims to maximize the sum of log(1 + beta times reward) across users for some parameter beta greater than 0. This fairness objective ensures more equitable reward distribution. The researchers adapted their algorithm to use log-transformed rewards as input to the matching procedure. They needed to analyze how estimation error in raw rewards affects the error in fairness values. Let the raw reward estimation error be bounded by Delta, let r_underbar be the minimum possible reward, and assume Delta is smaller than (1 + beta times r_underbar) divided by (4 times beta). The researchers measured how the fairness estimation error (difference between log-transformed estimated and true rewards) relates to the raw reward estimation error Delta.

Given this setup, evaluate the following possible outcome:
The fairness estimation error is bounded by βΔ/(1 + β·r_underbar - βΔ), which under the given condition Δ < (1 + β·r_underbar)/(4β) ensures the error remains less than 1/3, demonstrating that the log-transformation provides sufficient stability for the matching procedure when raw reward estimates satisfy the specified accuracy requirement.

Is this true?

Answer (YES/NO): NO